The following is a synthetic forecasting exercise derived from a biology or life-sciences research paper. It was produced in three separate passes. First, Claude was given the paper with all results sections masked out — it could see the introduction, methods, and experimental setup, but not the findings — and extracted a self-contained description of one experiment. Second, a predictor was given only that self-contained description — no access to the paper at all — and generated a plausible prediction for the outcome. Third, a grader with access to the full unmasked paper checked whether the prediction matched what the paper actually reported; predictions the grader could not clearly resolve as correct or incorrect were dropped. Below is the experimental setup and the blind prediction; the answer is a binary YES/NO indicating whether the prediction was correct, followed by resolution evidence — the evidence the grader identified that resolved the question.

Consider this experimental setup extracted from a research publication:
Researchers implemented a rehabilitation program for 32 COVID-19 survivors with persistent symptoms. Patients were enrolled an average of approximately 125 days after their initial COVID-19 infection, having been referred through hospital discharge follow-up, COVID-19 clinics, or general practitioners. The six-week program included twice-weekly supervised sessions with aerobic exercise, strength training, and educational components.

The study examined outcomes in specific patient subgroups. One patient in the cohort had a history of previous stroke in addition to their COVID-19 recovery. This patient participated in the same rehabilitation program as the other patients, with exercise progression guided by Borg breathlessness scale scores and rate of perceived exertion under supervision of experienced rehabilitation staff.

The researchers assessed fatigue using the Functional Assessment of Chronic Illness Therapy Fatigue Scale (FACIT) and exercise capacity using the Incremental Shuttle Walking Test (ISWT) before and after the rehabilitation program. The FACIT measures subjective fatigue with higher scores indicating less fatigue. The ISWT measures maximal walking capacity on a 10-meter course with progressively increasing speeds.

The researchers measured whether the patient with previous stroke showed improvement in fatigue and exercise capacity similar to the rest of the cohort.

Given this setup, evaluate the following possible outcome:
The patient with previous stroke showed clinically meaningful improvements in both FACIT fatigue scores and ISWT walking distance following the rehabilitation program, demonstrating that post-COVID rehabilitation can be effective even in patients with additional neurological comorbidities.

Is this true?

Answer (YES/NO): NO